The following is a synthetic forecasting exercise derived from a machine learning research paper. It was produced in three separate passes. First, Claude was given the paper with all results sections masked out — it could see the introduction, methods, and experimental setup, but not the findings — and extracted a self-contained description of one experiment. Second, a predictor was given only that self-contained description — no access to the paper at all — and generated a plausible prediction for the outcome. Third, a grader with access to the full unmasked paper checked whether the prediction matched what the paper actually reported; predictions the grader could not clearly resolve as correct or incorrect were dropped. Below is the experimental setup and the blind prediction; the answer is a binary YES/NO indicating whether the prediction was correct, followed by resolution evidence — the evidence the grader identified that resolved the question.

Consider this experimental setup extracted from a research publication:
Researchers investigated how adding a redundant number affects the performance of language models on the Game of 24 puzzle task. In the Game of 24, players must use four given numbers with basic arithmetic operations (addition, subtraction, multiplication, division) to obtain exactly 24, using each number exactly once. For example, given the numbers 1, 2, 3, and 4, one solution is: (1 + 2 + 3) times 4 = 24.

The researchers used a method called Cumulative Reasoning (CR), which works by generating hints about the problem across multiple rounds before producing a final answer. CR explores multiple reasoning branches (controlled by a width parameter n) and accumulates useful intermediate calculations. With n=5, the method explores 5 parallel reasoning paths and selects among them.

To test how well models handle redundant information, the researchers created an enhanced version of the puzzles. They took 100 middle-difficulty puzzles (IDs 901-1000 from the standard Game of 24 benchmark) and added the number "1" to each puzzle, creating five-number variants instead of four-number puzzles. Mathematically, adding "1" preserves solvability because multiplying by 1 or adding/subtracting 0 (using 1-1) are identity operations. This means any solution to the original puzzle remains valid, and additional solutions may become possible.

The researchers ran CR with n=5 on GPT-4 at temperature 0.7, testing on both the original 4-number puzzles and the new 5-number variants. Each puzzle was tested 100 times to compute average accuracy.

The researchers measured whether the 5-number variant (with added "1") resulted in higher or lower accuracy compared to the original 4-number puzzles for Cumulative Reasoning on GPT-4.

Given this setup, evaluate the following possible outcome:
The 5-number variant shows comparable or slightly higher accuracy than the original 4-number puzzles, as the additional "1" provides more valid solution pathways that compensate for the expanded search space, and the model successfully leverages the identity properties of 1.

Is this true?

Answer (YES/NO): NO